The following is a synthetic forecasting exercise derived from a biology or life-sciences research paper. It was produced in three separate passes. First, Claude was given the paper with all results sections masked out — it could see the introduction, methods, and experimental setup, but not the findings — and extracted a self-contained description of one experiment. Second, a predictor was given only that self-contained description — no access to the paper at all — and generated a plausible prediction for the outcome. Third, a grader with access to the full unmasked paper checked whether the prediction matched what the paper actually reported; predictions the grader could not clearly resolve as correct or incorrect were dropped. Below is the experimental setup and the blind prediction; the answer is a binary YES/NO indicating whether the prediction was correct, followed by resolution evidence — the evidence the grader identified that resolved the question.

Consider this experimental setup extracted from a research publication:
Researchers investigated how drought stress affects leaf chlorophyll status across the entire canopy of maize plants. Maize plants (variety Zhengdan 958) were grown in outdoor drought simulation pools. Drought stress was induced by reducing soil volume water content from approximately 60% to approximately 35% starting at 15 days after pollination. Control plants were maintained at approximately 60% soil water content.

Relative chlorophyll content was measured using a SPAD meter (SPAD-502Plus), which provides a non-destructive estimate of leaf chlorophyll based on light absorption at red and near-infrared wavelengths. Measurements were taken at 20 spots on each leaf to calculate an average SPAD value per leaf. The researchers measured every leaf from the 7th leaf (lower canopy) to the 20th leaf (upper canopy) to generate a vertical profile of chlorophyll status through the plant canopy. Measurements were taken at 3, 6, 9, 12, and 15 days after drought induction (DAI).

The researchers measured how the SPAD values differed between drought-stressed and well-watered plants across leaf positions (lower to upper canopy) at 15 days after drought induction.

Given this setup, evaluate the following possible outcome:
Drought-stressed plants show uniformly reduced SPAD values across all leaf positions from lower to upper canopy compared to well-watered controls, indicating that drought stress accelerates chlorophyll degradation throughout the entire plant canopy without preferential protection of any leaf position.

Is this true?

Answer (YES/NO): NO